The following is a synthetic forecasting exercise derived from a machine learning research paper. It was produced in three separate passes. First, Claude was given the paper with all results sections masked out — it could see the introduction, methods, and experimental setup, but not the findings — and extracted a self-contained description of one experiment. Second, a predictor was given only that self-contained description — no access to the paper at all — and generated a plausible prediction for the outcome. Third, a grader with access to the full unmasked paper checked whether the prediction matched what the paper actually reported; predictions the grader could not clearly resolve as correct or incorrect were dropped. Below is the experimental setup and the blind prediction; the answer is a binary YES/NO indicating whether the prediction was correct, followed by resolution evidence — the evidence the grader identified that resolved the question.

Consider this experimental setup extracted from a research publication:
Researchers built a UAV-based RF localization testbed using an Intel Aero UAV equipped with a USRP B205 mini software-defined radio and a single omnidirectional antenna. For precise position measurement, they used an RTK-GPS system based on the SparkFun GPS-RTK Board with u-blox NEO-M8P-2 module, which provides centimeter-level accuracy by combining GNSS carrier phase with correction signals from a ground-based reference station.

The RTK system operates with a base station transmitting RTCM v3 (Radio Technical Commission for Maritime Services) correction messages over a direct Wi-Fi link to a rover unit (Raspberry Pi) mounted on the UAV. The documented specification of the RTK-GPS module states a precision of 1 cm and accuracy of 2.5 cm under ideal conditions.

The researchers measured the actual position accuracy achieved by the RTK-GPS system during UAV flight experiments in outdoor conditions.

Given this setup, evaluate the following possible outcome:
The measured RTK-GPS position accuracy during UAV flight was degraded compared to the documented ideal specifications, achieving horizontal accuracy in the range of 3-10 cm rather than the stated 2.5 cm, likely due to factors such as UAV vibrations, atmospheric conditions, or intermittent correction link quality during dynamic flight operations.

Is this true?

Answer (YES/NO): YES